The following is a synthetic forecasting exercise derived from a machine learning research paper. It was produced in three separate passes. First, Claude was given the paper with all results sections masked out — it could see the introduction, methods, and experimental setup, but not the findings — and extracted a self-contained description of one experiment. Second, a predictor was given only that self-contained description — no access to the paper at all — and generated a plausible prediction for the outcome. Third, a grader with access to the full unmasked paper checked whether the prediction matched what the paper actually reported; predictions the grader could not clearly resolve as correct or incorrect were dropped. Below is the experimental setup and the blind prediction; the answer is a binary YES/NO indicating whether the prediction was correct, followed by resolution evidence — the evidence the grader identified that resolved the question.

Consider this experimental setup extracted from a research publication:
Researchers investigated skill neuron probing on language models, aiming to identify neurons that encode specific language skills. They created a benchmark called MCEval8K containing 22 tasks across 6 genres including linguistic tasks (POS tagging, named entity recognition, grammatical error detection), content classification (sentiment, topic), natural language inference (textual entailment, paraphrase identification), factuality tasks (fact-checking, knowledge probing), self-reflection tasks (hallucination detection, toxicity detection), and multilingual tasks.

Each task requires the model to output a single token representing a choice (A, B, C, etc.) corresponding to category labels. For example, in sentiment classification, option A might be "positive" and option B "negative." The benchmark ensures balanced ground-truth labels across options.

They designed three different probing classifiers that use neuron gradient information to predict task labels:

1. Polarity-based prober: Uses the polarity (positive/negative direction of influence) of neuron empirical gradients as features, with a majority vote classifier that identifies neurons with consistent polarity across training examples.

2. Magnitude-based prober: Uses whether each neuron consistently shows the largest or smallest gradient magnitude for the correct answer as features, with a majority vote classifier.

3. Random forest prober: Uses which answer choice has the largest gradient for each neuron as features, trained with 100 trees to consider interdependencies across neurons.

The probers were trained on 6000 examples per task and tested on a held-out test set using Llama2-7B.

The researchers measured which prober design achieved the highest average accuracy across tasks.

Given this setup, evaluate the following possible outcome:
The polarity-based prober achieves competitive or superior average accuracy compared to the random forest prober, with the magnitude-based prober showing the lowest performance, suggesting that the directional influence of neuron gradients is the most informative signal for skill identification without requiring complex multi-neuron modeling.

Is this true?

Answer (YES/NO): NO